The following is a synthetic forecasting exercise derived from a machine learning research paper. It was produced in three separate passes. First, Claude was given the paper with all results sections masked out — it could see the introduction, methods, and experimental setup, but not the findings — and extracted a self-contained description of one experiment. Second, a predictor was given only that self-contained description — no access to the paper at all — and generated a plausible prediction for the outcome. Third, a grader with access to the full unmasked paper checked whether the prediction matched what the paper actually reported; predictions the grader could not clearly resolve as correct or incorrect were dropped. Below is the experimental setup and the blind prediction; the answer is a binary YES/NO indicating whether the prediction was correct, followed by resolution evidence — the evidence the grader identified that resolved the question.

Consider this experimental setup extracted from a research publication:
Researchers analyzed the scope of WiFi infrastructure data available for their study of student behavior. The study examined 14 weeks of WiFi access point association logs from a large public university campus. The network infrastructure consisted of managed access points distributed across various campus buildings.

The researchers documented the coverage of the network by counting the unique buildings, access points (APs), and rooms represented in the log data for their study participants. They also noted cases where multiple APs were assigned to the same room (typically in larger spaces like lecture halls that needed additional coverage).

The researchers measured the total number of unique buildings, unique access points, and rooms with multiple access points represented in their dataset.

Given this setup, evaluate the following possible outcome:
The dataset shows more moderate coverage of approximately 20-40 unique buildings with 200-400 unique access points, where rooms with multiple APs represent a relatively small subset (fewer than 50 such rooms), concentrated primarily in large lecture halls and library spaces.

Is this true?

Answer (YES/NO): NO